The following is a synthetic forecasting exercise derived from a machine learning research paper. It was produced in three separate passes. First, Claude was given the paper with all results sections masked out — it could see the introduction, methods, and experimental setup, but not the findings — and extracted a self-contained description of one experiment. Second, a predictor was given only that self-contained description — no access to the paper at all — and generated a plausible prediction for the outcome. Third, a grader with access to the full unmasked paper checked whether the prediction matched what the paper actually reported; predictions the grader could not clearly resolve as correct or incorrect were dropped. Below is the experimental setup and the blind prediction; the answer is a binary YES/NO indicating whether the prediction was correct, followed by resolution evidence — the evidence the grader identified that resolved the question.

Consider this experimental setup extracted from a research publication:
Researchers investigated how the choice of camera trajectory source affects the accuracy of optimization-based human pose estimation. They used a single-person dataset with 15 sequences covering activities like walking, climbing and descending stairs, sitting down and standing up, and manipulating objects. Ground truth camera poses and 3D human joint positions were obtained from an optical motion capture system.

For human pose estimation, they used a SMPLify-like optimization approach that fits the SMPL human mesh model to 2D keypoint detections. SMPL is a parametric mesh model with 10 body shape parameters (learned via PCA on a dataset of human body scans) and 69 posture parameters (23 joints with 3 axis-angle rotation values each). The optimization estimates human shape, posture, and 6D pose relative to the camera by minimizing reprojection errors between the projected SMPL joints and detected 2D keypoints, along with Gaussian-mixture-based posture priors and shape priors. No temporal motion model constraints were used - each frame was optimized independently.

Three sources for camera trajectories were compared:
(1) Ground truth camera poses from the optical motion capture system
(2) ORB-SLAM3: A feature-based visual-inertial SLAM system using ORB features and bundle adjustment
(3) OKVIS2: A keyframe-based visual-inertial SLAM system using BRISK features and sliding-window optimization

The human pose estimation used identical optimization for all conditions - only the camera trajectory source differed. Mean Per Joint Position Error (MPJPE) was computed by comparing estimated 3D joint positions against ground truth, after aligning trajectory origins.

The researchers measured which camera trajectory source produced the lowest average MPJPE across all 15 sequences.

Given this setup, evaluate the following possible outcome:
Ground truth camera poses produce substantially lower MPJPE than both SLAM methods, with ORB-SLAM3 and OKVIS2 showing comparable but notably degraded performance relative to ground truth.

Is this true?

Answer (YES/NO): NO